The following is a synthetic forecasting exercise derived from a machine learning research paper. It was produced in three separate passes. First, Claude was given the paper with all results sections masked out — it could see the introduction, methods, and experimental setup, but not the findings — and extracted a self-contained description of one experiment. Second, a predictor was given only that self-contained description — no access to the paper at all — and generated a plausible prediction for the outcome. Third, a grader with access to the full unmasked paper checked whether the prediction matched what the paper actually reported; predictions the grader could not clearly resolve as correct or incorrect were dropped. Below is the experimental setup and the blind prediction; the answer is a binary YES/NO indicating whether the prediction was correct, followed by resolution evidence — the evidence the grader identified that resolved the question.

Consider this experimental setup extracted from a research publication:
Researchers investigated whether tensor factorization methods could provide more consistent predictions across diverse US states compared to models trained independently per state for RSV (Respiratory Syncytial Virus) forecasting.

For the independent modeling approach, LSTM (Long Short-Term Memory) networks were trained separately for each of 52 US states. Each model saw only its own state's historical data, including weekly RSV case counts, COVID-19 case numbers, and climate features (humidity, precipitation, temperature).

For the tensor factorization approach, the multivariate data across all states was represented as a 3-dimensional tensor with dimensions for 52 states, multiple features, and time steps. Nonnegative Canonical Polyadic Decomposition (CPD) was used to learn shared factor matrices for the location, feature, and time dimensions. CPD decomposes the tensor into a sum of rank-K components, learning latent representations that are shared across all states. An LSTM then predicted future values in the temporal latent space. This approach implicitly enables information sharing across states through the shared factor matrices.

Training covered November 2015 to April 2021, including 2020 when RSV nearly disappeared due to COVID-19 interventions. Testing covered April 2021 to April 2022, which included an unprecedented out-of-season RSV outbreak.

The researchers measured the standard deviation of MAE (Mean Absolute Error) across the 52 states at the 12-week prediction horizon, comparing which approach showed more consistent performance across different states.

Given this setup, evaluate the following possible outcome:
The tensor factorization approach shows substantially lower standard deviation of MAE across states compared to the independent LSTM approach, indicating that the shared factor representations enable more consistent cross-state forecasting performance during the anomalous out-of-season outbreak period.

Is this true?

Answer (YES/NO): YES